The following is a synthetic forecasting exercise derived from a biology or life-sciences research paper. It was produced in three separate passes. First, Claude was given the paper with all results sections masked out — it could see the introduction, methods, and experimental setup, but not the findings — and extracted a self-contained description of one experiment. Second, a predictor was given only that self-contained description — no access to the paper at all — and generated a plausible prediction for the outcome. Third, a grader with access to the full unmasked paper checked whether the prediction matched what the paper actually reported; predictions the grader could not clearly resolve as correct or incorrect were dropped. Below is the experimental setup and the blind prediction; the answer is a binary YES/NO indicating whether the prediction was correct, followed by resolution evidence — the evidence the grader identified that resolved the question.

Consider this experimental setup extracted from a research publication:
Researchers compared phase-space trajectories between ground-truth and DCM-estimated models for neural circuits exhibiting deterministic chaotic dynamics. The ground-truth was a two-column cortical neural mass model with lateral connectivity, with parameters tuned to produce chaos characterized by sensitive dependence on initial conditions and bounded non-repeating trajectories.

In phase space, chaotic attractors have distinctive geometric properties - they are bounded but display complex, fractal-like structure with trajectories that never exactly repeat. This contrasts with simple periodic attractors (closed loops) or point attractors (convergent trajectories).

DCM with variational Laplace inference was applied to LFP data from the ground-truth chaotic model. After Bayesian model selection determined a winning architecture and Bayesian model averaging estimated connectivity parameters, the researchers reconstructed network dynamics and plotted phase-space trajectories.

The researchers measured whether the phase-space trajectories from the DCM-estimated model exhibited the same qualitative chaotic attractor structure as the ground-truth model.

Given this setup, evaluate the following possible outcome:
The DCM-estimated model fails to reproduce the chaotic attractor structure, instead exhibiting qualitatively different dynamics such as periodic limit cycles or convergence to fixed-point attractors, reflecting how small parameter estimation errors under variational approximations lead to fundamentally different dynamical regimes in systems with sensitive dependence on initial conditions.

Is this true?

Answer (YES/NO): YES